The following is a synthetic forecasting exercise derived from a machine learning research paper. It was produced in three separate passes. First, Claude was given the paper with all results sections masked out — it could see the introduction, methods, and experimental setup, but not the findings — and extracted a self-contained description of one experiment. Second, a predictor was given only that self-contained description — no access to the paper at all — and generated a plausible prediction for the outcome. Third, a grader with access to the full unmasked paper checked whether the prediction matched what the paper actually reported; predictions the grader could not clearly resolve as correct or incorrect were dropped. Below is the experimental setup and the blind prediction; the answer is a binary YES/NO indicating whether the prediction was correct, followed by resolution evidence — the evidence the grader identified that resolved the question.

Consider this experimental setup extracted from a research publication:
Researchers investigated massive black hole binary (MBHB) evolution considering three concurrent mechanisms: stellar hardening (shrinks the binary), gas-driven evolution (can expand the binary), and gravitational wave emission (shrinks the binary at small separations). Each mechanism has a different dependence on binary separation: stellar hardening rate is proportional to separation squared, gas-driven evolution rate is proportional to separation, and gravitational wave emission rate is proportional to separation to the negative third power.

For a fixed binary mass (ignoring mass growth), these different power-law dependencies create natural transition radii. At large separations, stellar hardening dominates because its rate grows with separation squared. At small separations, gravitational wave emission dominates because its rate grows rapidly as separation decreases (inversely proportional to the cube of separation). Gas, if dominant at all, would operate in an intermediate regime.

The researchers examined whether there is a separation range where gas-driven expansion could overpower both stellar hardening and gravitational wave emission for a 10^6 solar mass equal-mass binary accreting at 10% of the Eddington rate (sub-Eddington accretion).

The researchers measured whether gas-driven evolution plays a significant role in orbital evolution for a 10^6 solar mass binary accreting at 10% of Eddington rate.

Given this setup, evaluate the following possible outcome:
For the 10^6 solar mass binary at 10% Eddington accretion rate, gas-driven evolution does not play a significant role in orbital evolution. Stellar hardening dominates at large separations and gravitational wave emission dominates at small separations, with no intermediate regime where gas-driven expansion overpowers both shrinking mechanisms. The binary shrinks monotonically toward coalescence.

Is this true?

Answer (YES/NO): YES